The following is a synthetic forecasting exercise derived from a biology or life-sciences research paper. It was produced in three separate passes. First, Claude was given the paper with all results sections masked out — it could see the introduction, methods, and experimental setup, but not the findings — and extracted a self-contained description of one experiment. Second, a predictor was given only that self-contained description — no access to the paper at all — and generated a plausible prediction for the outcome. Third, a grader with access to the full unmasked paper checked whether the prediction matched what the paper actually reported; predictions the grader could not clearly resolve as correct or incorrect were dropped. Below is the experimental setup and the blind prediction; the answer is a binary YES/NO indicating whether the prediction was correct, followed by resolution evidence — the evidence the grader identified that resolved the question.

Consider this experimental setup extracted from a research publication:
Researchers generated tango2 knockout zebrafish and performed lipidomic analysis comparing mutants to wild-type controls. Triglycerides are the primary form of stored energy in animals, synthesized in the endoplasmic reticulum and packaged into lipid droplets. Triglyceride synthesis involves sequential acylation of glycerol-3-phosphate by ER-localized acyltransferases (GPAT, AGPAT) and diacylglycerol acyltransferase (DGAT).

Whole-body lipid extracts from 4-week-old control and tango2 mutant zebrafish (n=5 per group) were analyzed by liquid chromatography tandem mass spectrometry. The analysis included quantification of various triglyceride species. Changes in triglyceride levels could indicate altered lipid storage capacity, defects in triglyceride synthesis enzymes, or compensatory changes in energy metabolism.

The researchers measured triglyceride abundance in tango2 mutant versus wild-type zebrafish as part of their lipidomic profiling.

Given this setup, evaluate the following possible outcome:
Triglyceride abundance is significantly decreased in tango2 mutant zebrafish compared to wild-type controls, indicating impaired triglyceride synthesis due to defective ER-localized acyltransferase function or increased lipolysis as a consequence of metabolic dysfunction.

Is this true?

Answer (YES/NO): YES